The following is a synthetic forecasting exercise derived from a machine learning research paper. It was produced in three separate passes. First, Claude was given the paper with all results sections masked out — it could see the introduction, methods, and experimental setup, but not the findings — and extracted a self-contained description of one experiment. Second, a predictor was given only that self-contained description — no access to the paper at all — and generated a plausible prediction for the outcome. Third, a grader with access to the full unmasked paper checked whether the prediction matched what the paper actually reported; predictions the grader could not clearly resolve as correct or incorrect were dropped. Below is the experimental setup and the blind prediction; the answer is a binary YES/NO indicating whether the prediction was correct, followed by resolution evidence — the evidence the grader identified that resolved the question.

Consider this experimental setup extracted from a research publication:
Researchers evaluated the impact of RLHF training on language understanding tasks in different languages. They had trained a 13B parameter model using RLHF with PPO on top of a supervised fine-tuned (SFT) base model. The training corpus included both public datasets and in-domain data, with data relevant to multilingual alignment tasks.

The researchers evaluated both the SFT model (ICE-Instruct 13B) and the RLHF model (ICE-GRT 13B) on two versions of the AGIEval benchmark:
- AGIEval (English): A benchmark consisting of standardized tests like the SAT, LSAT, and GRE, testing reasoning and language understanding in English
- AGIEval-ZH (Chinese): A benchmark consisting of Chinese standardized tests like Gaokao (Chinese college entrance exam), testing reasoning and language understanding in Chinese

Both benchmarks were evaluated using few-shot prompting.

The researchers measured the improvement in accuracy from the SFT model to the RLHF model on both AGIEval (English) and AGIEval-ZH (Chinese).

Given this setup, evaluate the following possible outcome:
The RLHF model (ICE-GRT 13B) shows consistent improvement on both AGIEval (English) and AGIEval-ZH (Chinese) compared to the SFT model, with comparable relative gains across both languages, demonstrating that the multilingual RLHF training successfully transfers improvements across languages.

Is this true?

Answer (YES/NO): NO